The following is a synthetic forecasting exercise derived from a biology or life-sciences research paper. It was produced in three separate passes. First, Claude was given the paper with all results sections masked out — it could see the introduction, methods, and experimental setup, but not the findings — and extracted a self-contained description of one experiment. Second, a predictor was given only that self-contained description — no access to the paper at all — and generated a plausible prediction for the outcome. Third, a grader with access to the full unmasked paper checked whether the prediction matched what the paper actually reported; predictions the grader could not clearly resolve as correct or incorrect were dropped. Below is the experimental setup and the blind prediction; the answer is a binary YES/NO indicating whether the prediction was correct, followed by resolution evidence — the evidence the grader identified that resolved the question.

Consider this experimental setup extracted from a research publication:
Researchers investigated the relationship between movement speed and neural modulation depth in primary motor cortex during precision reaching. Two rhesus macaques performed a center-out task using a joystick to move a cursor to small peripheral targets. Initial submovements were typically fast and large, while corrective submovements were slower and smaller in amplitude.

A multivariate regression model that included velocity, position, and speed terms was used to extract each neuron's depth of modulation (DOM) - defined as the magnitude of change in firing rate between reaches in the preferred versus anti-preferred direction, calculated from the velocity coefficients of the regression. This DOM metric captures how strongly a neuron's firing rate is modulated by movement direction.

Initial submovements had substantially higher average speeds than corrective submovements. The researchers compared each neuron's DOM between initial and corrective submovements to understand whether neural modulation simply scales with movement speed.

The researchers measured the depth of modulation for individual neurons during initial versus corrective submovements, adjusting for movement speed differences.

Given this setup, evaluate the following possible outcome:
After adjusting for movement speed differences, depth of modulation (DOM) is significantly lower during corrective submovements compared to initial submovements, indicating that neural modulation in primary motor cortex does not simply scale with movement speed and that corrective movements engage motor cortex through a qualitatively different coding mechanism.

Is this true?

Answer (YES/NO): NO